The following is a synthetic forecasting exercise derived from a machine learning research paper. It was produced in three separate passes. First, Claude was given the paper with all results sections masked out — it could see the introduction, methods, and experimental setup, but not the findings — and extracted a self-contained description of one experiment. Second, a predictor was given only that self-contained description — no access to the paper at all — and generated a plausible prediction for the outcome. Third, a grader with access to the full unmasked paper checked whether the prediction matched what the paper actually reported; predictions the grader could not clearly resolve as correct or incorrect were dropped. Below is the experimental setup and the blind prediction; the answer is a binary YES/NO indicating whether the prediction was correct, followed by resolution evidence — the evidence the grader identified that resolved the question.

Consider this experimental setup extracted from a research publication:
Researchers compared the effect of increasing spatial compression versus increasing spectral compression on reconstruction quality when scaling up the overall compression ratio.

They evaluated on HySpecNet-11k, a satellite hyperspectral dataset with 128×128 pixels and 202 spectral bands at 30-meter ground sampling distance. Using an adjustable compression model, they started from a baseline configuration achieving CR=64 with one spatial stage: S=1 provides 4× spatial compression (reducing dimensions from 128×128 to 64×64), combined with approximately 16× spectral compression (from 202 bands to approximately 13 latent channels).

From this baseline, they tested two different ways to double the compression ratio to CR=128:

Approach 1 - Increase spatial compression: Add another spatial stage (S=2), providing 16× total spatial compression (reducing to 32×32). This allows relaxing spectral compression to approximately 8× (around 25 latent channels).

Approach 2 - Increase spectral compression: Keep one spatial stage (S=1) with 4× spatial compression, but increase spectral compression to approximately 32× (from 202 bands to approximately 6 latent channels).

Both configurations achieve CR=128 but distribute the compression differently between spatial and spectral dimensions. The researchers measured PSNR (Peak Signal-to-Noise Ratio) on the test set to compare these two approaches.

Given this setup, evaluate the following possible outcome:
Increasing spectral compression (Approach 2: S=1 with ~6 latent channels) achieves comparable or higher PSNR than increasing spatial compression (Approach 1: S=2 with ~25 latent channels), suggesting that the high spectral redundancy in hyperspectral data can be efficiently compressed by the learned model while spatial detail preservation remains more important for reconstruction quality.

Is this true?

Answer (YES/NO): NO